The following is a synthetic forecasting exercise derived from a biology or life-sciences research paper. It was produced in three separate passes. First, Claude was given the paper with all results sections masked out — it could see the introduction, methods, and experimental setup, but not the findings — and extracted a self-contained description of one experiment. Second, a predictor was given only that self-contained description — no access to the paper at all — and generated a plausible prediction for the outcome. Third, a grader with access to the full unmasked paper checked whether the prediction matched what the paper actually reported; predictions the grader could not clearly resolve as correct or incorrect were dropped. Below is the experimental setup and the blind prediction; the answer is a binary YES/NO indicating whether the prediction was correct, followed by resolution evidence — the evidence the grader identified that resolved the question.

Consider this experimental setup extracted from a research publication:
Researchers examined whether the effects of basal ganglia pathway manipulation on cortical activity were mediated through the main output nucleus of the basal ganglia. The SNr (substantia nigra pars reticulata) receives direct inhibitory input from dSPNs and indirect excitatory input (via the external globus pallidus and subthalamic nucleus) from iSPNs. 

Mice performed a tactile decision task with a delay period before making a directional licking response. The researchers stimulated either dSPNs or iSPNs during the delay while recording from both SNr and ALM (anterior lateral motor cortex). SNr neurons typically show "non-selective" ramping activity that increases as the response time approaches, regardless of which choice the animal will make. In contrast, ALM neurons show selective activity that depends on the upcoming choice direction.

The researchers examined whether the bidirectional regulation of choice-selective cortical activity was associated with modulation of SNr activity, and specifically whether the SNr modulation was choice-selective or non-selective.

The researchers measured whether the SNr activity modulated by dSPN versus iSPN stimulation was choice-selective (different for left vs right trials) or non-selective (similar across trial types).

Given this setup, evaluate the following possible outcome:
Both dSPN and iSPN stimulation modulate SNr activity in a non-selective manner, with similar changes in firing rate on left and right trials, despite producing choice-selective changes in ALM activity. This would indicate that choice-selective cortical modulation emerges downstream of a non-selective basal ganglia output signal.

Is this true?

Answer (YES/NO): NO